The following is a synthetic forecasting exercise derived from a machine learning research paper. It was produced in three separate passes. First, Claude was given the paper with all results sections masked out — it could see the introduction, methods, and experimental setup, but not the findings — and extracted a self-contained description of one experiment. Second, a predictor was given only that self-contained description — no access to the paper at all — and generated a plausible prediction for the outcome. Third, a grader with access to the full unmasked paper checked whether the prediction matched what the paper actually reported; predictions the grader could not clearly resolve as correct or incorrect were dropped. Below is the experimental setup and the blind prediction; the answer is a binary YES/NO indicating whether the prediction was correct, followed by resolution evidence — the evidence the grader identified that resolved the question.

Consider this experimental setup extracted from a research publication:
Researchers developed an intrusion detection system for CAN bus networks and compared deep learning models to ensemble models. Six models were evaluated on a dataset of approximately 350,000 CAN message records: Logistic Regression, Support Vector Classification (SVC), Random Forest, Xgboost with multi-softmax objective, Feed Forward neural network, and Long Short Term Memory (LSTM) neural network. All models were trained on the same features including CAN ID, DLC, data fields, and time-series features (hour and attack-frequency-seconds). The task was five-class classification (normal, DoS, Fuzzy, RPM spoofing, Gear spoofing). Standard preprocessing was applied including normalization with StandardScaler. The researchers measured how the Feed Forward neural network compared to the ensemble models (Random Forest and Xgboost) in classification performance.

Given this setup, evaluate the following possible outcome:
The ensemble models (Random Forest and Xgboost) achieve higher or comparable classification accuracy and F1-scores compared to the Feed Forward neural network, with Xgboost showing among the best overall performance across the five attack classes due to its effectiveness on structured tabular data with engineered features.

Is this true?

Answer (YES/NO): YES